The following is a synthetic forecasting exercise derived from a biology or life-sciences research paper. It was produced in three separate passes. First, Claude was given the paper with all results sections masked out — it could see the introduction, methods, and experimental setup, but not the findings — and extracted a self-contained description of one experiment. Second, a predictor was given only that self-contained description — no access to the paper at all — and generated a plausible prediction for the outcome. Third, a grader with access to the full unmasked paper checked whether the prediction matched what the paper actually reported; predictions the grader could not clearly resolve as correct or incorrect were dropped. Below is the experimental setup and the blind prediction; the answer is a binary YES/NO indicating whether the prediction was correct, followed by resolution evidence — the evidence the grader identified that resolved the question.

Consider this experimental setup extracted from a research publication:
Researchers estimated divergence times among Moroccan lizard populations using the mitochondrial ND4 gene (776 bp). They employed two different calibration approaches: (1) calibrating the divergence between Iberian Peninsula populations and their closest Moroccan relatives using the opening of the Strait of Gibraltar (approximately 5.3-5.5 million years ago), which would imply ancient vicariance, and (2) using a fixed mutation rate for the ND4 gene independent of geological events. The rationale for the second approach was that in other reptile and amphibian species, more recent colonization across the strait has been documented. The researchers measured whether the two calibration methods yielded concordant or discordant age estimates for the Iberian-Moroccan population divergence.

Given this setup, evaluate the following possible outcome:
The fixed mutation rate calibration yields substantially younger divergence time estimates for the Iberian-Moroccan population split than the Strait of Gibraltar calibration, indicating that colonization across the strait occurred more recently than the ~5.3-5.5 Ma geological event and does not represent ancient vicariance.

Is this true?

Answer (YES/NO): NO